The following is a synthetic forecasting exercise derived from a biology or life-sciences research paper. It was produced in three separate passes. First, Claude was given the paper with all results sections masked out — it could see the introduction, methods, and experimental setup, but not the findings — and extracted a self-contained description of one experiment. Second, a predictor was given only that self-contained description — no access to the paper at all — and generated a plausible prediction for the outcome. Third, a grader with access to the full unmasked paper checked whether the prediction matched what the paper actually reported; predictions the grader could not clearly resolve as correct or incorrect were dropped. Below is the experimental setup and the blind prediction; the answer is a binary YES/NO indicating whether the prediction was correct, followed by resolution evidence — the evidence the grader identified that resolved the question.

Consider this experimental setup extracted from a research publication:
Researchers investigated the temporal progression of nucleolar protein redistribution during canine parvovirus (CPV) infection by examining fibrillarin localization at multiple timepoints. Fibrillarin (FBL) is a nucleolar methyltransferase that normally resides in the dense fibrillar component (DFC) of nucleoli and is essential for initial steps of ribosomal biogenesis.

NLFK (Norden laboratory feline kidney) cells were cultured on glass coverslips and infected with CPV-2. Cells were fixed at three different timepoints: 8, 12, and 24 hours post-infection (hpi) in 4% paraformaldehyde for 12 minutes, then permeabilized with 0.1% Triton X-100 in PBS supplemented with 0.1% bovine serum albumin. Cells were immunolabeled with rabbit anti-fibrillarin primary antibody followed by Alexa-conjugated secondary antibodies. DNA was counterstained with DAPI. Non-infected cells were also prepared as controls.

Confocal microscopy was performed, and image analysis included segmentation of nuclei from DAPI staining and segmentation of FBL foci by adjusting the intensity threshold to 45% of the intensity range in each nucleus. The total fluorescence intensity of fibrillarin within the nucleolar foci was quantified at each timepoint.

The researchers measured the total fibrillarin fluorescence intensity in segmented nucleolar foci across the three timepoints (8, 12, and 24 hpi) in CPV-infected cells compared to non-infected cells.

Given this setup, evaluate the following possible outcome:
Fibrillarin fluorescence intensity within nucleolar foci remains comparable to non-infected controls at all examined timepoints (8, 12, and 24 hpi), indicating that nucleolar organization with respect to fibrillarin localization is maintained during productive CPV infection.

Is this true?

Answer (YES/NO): NO